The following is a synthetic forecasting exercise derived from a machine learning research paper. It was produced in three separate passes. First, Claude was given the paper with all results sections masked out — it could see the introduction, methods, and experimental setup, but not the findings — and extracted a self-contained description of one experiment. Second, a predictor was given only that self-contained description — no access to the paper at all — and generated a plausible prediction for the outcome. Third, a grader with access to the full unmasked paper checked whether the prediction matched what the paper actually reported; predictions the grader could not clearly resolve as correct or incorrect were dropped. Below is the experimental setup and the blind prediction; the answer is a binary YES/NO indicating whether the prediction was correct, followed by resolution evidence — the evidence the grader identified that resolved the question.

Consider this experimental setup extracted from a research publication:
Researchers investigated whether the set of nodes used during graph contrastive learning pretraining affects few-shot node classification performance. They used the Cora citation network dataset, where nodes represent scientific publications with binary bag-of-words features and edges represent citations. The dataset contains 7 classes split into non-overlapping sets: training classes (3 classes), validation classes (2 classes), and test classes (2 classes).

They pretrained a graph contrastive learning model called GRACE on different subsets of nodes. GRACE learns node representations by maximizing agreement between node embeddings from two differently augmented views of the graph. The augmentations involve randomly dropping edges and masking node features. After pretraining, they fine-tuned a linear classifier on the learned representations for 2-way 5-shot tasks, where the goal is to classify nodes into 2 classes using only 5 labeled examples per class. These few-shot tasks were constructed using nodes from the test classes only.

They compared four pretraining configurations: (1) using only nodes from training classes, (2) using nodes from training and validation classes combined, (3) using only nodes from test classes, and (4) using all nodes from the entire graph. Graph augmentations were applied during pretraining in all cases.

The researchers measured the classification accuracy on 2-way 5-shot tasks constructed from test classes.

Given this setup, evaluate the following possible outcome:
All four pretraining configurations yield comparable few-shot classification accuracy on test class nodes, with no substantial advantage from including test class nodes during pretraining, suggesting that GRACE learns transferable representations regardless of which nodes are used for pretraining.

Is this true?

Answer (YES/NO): NO